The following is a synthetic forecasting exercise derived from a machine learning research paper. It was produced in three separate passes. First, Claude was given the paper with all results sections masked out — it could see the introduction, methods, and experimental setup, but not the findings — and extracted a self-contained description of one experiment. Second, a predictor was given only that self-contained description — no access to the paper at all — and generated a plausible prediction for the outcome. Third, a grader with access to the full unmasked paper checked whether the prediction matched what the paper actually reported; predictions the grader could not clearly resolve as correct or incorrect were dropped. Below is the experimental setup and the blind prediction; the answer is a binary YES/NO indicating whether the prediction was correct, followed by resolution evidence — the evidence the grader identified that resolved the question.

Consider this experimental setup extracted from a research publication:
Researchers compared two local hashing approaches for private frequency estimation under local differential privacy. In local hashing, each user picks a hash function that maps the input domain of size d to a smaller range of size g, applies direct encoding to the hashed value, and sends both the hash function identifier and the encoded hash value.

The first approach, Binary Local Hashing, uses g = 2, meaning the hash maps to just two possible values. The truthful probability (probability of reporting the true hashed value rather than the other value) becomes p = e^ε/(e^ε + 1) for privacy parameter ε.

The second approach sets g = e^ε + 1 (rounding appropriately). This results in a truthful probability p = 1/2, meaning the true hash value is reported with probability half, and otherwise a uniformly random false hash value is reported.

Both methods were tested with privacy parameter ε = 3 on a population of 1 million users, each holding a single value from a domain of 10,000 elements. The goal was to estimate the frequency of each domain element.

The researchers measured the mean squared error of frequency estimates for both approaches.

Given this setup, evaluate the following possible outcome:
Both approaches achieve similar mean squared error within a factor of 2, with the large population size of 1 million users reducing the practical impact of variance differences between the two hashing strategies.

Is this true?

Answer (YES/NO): NO